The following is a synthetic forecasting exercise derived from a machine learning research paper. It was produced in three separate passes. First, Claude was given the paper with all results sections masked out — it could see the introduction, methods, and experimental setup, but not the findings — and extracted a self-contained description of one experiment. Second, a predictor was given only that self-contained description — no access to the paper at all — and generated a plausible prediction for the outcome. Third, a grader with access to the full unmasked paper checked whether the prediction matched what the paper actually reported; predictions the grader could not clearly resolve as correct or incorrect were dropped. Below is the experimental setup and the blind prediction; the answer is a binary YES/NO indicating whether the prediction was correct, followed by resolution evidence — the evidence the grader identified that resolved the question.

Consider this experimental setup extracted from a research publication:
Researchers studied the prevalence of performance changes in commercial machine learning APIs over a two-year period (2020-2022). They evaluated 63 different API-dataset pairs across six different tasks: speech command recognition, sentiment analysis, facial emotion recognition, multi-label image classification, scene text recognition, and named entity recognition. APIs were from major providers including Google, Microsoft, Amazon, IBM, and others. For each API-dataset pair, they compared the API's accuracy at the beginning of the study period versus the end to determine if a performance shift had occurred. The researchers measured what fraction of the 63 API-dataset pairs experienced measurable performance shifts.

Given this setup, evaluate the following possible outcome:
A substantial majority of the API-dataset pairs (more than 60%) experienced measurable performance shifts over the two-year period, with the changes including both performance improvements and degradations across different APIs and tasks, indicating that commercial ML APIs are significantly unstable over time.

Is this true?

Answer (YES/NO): YES